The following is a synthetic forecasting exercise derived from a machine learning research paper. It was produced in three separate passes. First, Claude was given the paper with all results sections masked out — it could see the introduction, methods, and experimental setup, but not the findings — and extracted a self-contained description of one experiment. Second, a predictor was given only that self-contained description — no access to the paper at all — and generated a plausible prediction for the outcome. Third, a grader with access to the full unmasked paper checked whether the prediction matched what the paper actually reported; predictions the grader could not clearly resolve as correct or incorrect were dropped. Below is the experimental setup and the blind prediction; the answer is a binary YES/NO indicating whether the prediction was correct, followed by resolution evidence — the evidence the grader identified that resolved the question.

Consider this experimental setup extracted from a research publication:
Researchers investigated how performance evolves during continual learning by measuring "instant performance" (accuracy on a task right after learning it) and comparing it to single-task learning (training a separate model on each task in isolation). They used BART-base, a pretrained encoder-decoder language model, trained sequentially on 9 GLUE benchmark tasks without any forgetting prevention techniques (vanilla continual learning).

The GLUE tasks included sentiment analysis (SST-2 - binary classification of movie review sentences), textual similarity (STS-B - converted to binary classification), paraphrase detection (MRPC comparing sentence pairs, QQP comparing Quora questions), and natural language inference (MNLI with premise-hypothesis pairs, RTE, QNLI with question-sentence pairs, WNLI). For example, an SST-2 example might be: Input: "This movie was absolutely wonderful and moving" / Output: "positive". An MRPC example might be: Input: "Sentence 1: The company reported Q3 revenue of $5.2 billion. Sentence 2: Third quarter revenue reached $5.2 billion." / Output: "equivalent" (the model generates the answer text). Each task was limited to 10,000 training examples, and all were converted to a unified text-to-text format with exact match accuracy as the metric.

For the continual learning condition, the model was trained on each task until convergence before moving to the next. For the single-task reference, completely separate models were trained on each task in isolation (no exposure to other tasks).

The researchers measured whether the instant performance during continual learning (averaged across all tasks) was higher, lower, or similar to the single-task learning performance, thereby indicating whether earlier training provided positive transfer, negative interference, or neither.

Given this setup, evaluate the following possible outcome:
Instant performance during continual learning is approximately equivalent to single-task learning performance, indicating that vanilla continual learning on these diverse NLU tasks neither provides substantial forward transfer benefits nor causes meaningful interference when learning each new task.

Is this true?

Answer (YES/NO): NO